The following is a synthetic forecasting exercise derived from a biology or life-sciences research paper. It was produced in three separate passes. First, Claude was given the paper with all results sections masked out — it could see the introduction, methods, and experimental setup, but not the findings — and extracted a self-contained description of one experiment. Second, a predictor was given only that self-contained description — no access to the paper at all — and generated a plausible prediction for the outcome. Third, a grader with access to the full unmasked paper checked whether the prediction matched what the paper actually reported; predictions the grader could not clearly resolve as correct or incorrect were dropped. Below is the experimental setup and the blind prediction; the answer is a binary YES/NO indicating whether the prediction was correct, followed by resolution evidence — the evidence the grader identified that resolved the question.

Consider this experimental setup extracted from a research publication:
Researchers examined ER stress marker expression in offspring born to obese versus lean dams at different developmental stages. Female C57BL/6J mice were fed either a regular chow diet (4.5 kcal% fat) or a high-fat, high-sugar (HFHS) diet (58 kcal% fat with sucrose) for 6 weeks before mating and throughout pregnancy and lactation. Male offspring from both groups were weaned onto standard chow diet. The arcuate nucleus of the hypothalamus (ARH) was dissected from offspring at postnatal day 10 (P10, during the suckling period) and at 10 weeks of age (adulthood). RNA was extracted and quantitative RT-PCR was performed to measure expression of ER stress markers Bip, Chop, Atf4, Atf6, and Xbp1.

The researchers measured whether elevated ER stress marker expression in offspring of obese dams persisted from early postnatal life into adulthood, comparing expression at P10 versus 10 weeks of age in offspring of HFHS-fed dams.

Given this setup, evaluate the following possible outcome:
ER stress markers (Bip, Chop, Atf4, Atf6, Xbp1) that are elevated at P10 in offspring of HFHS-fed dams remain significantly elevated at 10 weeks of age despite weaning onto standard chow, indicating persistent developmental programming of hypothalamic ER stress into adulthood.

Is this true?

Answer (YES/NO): NO